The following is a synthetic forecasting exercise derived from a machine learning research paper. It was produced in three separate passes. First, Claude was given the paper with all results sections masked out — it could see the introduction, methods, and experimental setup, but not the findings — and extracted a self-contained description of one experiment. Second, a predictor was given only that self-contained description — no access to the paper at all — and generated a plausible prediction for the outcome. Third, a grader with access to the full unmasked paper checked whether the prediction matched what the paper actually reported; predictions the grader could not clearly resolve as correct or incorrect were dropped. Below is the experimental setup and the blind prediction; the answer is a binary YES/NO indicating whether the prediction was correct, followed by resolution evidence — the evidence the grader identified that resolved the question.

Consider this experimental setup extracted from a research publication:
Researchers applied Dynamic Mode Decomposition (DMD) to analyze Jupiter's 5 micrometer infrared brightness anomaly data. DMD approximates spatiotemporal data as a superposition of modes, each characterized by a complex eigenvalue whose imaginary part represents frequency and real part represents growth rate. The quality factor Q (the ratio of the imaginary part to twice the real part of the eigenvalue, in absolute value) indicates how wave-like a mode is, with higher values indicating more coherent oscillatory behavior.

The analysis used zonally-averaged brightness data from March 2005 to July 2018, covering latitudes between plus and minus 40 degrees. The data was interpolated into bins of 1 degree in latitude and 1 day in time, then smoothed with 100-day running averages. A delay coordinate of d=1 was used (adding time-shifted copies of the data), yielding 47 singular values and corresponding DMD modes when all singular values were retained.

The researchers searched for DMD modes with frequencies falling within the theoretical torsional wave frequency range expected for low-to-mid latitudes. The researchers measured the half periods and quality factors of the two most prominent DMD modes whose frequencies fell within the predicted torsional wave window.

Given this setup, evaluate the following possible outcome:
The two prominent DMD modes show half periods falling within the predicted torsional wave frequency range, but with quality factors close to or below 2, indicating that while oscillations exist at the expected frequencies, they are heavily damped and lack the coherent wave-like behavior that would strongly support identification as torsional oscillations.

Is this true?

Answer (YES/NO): NO